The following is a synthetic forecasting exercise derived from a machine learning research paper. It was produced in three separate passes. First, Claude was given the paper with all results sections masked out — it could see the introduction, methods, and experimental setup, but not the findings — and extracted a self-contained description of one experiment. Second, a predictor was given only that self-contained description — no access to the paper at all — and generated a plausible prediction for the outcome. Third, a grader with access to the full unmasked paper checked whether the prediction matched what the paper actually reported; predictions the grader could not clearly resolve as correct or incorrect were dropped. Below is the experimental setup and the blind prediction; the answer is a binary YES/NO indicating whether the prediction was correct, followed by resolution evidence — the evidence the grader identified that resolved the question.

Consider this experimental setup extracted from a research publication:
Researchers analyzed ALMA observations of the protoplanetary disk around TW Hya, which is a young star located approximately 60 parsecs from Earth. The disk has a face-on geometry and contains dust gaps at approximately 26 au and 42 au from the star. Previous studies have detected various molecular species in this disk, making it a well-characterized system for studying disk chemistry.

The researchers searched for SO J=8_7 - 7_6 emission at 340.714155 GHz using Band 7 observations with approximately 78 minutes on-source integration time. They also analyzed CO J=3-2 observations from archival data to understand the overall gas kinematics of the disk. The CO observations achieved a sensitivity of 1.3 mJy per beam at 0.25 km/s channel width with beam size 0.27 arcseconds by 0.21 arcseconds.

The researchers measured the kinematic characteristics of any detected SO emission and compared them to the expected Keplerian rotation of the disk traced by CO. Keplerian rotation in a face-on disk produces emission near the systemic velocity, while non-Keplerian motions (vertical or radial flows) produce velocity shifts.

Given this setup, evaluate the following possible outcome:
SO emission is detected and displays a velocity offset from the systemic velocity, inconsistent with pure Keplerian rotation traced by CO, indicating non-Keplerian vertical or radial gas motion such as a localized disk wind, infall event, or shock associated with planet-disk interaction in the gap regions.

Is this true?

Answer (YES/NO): YES